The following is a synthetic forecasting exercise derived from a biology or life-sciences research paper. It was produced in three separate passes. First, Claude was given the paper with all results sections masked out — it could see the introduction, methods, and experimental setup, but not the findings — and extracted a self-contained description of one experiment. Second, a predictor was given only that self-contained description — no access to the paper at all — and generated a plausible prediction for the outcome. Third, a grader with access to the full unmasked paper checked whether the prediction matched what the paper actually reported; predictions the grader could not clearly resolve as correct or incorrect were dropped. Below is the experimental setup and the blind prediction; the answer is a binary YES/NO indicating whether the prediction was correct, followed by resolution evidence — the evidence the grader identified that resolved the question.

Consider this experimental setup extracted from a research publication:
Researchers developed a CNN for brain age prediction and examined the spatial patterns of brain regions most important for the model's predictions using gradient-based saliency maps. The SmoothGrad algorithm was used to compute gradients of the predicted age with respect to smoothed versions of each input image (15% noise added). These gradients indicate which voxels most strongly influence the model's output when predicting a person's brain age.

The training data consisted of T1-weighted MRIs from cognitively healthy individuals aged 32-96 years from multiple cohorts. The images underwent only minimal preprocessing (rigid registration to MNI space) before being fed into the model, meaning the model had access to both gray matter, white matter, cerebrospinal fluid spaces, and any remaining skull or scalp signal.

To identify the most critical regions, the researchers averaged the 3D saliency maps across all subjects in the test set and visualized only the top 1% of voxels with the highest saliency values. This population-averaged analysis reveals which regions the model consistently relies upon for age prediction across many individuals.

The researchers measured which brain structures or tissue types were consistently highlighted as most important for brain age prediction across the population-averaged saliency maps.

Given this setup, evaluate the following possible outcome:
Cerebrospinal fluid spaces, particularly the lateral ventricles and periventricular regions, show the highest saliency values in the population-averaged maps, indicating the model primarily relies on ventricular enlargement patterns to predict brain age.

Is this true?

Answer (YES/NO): NO